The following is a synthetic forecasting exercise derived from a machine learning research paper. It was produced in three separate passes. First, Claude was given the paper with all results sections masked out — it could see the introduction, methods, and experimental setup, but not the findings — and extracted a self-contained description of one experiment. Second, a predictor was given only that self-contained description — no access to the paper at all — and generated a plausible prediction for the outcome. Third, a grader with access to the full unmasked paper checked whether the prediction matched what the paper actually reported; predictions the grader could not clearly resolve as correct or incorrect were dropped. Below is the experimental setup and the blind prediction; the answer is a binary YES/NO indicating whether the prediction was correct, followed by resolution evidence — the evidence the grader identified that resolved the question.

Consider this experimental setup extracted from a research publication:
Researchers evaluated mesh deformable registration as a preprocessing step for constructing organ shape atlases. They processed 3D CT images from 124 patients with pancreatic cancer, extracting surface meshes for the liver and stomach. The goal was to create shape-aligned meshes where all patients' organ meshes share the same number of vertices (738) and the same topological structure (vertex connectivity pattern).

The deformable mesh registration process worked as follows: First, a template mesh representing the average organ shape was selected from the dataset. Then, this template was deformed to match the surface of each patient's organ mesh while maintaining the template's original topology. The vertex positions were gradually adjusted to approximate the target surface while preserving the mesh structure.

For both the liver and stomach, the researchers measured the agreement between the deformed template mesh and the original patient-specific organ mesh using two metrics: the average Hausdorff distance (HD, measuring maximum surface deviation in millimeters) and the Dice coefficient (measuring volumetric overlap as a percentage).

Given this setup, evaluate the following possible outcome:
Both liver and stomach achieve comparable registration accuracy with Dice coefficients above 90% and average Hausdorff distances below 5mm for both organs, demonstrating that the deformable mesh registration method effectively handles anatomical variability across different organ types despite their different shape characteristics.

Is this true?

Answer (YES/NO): YES